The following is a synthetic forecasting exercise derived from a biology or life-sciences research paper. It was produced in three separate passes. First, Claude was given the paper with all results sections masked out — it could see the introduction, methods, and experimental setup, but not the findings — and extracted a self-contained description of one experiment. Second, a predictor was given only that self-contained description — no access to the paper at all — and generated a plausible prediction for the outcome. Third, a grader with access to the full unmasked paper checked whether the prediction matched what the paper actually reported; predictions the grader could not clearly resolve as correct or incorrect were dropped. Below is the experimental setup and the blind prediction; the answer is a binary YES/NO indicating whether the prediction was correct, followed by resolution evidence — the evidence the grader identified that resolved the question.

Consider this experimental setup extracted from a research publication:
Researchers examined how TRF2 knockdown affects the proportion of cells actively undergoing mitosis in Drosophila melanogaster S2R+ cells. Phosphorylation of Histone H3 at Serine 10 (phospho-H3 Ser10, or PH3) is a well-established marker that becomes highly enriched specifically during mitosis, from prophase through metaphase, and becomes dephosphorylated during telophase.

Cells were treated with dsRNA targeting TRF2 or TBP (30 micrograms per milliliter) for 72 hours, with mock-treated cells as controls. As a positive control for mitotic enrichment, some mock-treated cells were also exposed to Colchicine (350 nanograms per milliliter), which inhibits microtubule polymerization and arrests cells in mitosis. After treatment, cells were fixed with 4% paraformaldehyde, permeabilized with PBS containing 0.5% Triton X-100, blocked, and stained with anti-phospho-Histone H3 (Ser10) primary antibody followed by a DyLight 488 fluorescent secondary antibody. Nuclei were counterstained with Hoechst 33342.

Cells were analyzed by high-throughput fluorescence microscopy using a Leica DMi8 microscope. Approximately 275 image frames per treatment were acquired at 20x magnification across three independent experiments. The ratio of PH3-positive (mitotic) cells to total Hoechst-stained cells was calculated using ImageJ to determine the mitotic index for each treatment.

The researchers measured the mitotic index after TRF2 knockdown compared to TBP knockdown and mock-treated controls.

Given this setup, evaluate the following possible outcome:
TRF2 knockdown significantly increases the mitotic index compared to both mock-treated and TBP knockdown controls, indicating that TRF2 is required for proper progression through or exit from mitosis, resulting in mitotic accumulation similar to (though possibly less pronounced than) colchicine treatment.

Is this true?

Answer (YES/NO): NO